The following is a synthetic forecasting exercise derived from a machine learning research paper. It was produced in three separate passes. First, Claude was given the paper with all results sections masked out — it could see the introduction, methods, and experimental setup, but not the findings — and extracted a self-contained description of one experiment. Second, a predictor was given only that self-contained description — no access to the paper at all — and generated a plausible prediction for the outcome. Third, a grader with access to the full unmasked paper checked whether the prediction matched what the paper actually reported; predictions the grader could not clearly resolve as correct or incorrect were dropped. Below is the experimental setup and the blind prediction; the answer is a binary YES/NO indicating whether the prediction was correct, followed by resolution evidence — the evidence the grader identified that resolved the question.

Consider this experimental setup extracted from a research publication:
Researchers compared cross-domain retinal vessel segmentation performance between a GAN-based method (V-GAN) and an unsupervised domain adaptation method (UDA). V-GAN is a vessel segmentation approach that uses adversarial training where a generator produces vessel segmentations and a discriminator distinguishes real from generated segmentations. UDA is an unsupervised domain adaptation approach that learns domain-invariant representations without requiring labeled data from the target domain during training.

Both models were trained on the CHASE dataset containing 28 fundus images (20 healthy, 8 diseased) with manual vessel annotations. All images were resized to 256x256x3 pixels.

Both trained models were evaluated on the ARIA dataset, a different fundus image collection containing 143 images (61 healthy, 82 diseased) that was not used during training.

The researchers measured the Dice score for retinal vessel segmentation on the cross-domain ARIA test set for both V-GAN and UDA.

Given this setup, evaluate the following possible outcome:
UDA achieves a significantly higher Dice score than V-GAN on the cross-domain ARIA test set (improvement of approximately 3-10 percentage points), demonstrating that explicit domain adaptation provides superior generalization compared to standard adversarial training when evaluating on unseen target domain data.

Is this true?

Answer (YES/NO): YES